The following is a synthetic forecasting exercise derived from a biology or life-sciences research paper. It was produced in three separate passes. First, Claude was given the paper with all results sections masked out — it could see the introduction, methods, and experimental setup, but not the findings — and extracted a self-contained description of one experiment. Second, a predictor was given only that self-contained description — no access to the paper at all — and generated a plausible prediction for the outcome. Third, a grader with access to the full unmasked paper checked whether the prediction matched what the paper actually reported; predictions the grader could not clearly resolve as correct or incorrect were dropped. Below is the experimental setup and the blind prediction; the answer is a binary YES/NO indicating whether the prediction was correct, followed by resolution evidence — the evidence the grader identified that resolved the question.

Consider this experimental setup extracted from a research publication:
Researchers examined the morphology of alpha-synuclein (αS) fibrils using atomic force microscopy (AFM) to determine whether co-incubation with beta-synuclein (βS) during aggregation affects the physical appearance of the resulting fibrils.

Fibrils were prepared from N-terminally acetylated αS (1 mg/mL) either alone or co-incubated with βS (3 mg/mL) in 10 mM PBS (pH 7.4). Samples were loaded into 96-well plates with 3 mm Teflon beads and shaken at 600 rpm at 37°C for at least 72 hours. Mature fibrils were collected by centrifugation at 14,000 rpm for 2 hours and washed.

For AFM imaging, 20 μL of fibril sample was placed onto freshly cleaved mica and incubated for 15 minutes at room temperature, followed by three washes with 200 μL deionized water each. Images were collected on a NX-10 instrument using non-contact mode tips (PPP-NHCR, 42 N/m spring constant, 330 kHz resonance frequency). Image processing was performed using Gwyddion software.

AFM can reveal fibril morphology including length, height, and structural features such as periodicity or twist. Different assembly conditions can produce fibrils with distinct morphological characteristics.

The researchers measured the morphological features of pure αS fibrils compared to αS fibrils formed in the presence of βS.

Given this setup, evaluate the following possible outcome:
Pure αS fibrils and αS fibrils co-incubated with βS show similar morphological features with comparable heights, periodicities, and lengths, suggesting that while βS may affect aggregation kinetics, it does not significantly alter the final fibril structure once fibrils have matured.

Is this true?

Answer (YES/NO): NO